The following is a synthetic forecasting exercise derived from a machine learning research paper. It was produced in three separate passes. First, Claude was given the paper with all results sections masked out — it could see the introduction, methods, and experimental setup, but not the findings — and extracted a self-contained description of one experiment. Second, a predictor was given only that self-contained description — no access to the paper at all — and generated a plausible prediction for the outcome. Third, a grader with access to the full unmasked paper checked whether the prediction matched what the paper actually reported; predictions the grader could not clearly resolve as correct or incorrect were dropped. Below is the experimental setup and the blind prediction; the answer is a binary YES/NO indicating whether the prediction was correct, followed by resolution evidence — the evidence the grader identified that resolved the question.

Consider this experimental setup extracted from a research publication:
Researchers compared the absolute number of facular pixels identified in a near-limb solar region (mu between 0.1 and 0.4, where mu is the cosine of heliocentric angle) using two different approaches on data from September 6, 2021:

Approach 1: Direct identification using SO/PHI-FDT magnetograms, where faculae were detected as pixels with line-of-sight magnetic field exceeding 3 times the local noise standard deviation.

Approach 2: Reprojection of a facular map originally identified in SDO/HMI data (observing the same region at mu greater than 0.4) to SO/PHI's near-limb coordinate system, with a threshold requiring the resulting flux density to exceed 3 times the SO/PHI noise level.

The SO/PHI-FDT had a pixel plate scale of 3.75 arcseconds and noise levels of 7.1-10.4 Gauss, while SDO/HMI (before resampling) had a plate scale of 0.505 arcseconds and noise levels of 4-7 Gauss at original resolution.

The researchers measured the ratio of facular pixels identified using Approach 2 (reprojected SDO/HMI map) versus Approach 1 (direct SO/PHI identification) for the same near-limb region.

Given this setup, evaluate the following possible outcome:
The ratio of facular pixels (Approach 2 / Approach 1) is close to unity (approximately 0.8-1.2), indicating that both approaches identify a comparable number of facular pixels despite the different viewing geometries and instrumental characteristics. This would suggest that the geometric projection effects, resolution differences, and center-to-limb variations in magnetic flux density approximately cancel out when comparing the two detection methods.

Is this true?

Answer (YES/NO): NO